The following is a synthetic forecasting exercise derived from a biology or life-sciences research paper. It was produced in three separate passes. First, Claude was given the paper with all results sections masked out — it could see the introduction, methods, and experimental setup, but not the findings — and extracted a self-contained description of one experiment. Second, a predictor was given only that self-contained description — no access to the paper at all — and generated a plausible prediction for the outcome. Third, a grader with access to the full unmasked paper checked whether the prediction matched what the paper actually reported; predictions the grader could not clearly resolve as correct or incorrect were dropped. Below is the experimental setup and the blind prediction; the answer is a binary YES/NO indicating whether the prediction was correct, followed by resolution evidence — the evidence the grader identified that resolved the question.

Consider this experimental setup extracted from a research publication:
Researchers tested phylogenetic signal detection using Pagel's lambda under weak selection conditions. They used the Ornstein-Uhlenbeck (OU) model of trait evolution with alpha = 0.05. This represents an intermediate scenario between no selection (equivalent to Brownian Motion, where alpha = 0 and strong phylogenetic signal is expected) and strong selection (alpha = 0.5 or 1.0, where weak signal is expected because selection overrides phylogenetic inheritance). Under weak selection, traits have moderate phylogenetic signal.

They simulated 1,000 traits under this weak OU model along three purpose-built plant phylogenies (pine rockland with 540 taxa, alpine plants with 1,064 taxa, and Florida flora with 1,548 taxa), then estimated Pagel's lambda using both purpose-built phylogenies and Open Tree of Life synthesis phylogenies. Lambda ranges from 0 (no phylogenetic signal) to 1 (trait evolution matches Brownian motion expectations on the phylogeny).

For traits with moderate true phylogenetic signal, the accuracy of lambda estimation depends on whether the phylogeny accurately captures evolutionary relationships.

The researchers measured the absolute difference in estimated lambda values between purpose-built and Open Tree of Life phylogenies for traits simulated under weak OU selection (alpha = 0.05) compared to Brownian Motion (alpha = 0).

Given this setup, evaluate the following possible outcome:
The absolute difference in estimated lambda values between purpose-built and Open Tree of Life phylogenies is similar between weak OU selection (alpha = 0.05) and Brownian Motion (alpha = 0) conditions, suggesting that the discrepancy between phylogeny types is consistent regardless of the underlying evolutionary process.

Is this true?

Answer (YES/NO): NO